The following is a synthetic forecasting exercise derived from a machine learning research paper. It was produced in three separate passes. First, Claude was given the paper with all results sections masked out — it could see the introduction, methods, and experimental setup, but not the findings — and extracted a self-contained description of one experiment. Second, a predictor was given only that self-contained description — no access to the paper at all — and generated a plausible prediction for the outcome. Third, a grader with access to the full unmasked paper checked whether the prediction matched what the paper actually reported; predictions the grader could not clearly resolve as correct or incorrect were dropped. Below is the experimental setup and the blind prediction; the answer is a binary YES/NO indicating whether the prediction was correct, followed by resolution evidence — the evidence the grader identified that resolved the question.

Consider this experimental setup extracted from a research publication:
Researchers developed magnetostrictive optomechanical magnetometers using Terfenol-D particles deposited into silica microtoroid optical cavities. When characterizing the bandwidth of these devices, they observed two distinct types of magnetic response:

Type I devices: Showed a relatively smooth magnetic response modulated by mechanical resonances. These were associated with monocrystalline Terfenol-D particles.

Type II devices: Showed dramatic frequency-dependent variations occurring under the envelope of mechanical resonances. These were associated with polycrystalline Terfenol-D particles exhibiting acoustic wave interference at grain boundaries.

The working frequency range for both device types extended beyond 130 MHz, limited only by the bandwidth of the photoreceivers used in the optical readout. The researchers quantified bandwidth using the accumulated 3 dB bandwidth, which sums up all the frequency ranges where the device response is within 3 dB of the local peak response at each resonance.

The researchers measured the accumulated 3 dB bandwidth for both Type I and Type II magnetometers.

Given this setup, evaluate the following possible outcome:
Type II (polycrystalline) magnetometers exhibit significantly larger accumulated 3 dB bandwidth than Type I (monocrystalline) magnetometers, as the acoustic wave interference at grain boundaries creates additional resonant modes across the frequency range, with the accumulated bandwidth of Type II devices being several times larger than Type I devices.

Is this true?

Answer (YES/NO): NO